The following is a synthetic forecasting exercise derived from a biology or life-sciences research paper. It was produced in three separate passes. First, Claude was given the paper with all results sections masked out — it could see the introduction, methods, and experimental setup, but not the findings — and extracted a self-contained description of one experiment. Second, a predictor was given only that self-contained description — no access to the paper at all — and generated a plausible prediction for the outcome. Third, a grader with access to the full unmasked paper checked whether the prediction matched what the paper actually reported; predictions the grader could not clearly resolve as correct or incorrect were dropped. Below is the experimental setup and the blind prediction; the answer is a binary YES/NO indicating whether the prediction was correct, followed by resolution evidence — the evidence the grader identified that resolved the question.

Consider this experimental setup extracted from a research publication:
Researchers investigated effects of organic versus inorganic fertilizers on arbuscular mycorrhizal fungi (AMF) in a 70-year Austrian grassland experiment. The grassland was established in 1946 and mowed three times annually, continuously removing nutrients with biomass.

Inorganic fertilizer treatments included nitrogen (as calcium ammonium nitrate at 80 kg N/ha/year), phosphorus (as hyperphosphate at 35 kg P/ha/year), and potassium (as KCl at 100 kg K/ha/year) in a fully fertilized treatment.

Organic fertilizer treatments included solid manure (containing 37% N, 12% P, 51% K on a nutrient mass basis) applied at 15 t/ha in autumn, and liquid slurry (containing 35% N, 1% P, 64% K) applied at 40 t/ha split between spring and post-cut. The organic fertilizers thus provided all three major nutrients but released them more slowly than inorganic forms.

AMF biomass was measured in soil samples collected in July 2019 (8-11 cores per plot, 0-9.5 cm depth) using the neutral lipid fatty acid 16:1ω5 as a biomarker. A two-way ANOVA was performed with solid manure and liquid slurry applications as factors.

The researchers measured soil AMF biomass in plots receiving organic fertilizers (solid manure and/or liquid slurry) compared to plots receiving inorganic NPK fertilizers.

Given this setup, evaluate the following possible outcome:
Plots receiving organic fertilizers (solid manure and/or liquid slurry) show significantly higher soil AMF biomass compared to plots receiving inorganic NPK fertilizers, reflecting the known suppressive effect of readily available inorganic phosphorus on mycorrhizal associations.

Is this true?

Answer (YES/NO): YES